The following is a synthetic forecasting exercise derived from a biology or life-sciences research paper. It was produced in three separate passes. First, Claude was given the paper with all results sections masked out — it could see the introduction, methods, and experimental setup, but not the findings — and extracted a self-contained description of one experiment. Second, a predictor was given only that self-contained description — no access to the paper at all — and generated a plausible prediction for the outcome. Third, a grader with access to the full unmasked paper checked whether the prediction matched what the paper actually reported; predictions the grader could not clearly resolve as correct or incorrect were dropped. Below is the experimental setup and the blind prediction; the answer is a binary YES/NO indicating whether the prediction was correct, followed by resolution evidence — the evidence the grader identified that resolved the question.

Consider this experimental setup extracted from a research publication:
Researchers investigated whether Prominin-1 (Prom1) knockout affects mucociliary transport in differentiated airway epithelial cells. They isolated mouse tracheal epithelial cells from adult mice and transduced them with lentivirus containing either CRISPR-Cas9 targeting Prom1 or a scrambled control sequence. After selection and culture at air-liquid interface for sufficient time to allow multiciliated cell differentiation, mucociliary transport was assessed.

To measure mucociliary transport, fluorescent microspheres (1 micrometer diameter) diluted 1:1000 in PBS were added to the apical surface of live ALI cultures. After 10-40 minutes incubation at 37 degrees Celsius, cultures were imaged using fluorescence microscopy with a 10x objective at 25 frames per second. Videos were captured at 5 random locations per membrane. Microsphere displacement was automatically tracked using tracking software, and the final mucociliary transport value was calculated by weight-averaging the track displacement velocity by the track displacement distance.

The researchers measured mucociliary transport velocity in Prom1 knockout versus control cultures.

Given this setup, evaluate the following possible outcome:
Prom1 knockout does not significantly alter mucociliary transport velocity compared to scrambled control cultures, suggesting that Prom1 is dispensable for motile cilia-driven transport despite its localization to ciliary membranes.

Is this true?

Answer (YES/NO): NO